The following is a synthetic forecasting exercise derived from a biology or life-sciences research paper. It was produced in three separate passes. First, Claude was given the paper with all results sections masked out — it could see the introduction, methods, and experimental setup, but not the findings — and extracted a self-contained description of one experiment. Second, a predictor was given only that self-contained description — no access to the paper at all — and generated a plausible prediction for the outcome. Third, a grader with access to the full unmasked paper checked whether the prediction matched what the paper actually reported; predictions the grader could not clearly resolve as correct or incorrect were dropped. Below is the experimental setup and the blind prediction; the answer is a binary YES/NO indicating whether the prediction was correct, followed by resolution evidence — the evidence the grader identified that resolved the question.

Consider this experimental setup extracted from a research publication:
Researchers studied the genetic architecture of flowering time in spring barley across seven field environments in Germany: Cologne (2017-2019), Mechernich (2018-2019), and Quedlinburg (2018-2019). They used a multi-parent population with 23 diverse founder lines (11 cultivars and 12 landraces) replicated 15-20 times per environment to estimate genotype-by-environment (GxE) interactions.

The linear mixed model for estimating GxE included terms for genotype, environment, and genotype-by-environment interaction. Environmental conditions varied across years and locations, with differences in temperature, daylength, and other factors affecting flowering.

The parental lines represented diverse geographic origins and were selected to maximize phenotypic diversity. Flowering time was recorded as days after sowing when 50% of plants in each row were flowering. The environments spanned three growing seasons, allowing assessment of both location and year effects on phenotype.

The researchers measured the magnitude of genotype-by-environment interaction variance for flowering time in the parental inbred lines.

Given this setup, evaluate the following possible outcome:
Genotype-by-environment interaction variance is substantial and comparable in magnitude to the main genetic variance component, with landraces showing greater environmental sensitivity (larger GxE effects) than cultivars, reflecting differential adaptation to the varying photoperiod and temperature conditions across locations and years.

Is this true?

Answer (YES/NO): NO